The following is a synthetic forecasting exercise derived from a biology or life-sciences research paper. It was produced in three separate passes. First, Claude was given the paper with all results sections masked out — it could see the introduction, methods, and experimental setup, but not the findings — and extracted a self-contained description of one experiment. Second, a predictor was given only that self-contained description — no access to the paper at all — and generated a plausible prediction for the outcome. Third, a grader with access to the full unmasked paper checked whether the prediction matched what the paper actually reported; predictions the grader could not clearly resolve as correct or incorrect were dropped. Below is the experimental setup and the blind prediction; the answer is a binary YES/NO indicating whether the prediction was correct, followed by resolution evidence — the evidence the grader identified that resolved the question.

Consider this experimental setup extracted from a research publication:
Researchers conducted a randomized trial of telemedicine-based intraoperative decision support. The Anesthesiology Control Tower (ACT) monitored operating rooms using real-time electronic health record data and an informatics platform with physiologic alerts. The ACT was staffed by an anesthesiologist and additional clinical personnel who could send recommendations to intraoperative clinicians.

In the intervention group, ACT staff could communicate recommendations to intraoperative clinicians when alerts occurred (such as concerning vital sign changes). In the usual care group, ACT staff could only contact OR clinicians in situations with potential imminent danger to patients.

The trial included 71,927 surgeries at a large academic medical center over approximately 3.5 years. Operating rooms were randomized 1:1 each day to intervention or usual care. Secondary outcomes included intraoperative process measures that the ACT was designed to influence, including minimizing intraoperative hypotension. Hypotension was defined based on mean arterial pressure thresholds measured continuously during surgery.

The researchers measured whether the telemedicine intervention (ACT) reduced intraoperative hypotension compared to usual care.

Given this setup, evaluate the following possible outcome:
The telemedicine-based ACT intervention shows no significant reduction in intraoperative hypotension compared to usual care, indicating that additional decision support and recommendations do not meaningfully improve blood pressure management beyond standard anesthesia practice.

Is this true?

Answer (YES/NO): YES